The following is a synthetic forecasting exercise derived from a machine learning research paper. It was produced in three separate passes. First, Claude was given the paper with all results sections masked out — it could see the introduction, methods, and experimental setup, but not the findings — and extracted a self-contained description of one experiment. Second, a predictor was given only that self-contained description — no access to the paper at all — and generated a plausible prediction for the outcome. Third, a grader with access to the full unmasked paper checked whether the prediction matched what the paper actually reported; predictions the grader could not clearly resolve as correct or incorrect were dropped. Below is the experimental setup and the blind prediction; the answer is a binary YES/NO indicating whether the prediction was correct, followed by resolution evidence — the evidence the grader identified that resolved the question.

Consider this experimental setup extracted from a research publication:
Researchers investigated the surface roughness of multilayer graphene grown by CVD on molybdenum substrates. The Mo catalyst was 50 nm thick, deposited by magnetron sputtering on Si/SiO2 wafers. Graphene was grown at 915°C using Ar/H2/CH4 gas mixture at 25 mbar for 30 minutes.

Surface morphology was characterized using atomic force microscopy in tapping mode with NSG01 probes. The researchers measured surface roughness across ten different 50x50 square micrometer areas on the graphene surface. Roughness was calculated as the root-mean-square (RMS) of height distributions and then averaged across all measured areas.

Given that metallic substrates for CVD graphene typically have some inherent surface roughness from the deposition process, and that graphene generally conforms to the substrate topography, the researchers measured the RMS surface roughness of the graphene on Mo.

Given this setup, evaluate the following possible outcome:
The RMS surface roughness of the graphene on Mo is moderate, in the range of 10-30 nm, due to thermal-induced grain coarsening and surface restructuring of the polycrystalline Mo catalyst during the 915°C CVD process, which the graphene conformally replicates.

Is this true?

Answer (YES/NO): NO